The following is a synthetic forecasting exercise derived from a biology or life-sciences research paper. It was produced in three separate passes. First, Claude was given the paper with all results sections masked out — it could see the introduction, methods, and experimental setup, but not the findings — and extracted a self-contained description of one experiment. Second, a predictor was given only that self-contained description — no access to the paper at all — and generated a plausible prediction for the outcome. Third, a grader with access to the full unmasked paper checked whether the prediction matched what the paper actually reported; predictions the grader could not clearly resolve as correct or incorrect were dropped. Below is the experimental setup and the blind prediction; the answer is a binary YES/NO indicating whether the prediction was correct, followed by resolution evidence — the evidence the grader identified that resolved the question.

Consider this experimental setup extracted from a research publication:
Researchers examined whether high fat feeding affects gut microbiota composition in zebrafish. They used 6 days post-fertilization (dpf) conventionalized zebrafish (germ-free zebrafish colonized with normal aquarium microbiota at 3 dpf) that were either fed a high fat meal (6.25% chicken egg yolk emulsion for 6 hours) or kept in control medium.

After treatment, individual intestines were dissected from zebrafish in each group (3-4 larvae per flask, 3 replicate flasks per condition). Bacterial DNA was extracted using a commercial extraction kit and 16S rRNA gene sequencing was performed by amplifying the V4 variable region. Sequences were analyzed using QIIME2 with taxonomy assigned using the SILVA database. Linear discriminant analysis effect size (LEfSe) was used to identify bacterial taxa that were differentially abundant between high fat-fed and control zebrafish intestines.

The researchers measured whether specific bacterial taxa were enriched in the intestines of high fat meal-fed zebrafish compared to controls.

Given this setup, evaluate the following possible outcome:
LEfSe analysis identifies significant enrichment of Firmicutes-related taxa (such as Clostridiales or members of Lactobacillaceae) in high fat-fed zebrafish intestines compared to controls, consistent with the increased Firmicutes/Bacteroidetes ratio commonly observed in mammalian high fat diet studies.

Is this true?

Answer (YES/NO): NO